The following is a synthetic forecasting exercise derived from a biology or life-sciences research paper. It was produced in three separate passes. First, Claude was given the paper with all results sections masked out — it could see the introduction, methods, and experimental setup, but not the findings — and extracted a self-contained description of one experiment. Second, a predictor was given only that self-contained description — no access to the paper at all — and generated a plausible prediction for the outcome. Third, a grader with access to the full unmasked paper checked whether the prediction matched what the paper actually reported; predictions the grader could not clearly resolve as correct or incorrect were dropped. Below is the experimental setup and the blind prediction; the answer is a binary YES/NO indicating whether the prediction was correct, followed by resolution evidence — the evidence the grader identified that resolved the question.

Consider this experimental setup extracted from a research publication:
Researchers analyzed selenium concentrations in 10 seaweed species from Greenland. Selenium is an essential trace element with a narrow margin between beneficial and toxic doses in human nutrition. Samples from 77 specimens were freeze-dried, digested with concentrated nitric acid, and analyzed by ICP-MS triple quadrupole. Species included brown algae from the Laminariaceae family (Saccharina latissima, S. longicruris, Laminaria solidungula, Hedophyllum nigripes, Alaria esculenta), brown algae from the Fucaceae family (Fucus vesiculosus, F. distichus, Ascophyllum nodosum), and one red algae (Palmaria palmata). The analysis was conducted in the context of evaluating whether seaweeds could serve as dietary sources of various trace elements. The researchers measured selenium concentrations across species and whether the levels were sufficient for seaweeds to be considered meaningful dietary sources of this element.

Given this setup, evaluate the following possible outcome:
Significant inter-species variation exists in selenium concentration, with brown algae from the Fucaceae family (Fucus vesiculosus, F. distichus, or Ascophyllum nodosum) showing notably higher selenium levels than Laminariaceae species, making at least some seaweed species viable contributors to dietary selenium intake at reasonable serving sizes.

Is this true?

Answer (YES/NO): NO